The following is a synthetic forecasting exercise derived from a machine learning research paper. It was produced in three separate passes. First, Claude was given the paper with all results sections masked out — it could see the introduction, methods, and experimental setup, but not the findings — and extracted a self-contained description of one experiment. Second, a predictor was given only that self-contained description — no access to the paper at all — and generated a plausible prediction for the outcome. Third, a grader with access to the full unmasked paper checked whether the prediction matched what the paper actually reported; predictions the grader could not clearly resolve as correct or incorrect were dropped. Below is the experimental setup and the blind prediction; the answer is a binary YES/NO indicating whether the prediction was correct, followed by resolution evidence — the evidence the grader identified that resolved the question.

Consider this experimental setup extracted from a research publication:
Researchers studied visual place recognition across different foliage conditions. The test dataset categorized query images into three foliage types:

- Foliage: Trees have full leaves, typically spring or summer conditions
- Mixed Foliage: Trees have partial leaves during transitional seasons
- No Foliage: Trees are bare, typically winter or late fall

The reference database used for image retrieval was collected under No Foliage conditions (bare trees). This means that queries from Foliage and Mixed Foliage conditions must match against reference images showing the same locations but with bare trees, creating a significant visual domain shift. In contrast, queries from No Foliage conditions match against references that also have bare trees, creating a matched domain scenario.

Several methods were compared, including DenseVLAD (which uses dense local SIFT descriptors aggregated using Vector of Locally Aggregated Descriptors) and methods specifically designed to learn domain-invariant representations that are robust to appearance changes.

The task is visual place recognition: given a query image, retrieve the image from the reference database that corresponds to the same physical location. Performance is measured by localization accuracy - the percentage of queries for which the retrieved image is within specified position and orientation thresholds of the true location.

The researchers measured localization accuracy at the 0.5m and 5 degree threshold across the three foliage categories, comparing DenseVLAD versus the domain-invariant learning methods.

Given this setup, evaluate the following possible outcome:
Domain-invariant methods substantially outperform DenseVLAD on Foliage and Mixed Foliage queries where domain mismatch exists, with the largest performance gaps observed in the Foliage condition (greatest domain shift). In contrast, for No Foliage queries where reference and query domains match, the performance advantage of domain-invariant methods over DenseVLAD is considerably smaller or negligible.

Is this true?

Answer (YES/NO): NO